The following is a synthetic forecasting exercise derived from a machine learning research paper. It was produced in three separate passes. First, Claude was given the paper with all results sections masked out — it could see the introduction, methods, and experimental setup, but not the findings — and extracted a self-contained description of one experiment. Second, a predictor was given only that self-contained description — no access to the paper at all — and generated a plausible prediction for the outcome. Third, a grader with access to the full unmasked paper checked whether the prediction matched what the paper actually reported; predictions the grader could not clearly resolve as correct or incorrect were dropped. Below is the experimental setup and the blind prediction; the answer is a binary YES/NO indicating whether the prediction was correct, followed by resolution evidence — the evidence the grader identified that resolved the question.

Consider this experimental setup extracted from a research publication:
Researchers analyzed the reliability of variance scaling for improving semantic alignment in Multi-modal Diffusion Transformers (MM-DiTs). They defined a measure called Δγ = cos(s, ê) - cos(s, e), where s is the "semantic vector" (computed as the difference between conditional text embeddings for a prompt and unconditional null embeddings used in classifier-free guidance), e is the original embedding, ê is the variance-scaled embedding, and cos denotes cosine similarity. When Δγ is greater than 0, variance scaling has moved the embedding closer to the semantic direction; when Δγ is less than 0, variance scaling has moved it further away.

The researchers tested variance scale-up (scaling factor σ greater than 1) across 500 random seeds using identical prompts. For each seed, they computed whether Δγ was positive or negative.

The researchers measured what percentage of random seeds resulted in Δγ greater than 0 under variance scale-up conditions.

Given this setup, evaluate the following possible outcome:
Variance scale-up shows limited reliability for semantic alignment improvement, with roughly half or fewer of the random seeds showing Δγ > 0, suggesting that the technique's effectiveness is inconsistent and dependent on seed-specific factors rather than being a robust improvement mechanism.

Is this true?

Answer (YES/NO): NO